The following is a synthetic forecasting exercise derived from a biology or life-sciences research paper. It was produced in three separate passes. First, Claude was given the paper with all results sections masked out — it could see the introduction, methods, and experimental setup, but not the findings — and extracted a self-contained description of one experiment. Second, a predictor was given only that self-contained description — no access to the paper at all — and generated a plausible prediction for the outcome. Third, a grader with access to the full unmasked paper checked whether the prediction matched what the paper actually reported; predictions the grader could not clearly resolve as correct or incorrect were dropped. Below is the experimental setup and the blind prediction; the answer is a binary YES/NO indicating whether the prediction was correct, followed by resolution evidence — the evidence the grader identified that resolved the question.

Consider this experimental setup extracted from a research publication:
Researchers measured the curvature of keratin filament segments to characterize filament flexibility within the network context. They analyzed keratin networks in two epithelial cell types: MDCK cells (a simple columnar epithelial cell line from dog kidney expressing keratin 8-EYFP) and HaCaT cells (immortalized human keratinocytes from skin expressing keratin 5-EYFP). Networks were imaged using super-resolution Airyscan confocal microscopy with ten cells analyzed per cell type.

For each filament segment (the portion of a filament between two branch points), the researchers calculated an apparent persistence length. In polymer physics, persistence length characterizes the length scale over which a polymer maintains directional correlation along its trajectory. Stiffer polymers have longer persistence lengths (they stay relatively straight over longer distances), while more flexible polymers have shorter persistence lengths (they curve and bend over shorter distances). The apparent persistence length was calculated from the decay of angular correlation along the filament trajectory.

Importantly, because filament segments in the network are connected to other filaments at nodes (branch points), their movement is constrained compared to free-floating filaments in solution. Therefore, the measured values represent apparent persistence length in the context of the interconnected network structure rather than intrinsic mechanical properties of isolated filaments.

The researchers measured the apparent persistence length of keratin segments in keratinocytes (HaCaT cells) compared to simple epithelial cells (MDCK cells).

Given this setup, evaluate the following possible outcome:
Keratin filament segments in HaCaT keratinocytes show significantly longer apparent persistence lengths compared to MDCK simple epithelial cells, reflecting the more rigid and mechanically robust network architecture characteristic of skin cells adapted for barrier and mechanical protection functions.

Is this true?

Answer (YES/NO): NO